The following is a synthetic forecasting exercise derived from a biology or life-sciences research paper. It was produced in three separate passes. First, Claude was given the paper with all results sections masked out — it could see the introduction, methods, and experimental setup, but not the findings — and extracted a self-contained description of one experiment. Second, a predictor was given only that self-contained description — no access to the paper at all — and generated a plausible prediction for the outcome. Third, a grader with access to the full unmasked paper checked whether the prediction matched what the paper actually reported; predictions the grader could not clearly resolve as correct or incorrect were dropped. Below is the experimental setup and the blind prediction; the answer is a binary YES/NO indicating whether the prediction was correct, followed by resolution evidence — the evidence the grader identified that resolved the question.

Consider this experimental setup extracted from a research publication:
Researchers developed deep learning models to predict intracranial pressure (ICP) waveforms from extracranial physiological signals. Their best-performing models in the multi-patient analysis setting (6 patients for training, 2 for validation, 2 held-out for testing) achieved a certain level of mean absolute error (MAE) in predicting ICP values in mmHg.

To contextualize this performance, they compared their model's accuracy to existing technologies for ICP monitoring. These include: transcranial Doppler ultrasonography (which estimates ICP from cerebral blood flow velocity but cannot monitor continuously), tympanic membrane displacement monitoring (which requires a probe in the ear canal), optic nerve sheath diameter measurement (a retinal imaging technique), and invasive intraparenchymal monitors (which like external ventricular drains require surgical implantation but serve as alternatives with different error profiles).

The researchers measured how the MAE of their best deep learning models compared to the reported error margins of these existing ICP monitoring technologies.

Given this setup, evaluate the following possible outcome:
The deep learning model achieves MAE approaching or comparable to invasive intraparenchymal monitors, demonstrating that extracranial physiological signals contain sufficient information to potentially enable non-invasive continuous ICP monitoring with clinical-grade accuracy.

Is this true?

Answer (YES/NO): YES